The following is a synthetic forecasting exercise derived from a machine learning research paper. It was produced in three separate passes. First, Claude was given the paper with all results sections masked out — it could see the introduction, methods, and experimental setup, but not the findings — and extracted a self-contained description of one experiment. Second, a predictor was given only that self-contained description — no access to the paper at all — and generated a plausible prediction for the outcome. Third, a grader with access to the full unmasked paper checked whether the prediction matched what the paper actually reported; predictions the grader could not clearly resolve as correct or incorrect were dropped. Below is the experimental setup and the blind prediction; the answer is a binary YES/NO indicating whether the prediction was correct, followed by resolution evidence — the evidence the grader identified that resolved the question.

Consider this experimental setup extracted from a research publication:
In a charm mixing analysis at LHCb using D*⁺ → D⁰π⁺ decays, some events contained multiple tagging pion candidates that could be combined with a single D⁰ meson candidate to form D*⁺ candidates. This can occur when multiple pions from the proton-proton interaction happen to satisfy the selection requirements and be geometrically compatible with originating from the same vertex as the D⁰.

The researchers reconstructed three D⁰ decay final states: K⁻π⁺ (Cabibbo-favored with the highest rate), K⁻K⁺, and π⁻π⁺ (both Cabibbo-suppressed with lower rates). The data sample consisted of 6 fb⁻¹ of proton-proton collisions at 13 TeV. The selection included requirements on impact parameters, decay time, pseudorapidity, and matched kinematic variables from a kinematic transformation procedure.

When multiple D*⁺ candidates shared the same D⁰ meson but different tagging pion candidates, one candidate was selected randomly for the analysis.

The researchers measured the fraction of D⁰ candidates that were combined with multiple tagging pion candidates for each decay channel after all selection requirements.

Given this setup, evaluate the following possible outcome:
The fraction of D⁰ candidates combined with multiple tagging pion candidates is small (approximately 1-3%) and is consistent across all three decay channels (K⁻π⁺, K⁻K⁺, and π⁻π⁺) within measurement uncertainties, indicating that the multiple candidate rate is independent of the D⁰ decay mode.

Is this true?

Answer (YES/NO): NO